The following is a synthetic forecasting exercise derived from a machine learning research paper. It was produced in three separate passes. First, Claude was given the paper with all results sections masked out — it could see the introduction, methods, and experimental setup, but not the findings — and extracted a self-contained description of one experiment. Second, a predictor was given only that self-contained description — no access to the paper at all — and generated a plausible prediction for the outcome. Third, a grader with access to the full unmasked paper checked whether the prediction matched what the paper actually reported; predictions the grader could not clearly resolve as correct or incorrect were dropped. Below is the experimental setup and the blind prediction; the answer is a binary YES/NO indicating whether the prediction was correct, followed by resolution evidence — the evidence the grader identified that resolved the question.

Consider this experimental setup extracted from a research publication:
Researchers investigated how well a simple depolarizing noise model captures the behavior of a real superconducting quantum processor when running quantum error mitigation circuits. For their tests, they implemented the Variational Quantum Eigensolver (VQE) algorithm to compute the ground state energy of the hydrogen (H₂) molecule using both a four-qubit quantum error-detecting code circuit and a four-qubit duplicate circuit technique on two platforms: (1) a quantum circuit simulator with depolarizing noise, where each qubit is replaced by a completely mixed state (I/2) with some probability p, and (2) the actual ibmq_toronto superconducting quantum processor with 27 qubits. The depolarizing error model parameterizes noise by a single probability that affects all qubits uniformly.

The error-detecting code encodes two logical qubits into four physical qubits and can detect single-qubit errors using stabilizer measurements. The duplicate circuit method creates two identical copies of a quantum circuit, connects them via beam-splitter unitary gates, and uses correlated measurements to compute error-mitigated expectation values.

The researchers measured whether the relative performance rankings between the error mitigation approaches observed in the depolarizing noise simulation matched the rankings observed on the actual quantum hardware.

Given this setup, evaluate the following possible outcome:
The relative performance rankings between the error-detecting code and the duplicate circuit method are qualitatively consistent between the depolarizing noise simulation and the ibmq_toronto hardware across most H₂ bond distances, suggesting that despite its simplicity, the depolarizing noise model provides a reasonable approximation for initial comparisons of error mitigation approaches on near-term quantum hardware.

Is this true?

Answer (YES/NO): YES